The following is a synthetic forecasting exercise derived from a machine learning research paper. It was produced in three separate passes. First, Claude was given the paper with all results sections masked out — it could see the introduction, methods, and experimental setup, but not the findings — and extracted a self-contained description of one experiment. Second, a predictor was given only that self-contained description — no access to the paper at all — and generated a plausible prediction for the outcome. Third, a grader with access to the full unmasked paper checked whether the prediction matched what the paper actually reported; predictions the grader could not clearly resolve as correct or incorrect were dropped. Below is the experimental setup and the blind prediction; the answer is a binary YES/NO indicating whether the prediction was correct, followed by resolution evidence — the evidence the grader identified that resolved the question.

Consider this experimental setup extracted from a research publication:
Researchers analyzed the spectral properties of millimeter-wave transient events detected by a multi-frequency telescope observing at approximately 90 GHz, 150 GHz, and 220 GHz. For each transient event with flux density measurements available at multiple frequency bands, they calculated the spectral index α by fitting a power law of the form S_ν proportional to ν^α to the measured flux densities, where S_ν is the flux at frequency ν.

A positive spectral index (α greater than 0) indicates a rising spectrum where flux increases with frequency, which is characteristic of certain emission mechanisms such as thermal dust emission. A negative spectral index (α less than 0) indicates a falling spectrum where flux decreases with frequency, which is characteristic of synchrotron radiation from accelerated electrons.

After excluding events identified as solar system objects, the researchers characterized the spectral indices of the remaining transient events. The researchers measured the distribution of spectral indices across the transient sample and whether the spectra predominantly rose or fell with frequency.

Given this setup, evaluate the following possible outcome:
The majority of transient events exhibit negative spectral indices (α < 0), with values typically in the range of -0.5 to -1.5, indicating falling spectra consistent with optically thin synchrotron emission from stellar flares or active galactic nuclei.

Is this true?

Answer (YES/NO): NO